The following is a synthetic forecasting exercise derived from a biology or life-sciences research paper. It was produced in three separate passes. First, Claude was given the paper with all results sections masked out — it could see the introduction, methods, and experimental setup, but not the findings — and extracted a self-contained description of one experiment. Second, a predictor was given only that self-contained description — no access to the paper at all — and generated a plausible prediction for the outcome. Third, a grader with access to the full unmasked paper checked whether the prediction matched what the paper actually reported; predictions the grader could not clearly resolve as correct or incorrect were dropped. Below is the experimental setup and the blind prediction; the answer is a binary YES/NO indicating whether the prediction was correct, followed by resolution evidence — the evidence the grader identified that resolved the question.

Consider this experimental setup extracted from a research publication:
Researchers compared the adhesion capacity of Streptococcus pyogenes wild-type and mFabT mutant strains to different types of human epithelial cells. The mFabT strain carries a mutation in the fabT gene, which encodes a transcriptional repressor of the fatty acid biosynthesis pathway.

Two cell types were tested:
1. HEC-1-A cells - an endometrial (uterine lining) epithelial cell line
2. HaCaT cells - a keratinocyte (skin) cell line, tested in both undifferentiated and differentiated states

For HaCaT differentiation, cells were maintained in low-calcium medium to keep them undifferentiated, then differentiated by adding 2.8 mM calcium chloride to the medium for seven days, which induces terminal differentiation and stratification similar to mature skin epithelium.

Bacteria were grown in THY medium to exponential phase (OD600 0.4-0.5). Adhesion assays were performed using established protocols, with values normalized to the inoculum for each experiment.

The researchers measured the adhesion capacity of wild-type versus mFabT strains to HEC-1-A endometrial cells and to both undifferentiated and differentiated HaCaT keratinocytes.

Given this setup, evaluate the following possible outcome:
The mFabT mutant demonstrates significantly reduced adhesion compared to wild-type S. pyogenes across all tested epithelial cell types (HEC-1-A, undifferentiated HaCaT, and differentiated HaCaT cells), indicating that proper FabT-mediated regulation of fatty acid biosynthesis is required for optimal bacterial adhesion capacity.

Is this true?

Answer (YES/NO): NO